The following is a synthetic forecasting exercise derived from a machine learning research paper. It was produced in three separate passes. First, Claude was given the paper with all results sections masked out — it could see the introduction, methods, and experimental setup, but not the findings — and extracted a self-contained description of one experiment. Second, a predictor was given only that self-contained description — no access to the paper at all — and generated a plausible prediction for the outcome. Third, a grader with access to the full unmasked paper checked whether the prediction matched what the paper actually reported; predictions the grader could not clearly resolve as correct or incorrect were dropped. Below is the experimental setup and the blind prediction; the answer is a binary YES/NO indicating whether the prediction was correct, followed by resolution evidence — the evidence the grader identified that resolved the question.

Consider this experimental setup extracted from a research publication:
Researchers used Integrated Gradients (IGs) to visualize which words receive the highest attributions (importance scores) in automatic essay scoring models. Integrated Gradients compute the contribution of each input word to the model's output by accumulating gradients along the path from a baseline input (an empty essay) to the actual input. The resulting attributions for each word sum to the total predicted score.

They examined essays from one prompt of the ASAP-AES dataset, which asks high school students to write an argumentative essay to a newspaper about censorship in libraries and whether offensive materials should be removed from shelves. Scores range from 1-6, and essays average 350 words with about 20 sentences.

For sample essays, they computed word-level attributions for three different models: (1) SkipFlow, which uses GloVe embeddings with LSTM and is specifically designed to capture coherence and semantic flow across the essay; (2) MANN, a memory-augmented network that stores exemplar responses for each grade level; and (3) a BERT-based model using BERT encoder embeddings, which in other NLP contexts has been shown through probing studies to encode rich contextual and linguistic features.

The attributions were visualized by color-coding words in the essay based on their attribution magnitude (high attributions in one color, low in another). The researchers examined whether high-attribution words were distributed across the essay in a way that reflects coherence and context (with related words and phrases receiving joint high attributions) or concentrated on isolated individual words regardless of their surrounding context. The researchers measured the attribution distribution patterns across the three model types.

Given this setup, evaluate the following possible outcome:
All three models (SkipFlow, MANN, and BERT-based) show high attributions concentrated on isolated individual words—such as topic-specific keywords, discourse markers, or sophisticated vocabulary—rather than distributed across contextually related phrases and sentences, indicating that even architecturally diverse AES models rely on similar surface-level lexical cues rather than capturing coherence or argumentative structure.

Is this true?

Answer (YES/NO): YES